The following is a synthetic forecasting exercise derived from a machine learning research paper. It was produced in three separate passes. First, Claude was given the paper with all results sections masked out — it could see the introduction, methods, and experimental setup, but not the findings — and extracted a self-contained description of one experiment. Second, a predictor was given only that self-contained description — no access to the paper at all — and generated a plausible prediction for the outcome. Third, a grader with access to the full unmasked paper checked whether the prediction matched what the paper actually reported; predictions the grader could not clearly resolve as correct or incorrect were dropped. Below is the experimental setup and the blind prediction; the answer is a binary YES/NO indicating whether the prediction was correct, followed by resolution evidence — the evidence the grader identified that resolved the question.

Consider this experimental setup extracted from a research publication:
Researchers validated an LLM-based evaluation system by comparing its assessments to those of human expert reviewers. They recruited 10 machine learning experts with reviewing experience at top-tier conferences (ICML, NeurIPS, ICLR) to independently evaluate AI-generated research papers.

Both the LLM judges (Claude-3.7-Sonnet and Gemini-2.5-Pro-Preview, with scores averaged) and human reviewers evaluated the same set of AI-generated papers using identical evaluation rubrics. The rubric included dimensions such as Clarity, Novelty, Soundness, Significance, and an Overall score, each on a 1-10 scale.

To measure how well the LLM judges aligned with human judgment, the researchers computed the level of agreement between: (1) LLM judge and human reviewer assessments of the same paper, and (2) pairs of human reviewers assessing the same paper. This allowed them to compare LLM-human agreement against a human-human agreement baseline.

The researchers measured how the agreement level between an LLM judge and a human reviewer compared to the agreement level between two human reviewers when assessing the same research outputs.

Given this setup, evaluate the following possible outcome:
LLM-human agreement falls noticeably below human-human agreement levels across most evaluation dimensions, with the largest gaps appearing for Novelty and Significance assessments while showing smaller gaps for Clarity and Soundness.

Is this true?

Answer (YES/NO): NO